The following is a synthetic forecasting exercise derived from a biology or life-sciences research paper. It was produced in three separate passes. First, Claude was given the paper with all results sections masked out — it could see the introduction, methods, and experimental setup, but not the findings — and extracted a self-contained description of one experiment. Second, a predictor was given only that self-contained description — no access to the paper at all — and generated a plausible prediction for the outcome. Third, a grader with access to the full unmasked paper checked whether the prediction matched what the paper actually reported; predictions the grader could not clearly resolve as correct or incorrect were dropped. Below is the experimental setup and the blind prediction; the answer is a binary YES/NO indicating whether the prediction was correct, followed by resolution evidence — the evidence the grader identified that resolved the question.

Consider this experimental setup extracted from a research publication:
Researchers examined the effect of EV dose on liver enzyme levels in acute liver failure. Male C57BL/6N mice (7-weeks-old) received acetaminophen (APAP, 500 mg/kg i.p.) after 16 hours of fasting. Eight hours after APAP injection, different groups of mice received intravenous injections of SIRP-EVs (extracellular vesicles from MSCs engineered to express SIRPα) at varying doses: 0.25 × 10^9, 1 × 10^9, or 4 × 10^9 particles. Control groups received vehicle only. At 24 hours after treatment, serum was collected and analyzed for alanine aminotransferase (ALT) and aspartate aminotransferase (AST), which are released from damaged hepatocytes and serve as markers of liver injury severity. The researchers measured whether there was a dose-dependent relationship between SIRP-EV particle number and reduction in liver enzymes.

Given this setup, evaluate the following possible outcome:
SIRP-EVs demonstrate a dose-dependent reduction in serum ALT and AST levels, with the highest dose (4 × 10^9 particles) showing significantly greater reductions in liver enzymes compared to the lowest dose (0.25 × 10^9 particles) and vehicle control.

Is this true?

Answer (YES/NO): YES